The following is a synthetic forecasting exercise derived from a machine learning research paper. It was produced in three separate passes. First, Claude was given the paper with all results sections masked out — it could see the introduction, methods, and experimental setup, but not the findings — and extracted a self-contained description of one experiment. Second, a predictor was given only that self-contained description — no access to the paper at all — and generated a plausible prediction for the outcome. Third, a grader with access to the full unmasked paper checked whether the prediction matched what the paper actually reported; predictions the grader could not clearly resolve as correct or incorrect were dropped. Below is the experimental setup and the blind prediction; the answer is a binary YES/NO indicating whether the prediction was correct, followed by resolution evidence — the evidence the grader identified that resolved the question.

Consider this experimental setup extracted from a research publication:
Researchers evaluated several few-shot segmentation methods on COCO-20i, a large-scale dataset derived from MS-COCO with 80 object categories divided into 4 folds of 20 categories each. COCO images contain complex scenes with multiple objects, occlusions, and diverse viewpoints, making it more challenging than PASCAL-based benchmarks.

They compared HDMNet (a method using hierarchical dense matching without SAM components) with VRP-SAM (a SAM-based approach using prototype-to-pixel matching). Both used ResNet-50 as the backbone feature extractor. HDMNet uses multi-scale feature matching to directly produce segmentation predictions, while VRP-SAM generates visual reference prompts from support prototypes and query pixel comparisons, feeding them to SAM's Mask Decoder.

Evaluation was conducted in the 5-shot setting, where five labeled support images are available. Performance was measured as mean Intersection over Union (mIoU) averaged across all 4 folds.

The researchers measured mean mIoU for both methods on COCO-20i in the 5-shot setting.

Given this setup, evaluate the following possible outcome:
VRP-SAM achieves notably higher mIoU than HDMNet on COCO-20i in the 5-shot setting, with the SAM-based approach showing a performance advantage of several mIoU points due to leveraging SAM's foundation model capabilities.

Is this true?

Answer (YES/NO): NO